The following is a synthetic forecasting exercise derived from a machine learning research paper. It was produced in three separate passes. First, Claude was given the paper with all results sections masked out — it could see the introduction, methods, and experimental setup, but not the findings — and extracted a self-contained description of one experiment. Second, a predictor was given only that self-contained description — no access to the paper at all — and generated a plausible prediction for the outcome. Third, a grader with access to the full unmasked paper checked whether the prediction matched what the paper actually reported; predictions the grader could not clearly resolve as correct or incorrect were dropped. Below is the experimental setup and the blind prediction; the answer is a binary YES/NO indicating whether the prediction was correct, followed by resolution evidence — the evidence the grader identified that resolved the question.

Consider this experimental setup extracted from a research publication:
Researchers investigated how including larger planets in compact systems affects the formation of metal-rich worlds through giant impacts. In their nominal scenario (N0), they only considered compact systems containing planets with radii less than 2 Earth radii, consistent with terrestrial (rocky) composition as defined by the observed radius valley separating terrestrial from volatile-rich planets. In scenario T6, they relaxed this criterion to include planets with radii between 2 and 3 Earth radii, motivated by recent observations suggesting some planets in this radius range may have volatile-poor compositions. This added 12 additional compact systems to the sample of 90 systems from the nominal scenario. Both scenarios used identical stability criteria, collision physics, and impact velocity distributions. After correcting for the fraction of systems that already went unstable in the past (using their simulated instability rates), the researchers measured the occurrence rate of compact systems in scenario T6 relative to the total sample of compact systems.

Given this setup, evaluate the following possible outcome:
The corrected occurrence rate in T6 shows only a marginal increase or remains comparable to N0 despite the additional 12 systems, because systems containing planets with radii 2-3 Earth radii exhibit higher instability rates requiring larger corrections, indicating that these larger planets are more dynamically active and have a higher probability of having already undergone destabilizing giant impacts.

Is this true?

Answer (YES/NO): YES